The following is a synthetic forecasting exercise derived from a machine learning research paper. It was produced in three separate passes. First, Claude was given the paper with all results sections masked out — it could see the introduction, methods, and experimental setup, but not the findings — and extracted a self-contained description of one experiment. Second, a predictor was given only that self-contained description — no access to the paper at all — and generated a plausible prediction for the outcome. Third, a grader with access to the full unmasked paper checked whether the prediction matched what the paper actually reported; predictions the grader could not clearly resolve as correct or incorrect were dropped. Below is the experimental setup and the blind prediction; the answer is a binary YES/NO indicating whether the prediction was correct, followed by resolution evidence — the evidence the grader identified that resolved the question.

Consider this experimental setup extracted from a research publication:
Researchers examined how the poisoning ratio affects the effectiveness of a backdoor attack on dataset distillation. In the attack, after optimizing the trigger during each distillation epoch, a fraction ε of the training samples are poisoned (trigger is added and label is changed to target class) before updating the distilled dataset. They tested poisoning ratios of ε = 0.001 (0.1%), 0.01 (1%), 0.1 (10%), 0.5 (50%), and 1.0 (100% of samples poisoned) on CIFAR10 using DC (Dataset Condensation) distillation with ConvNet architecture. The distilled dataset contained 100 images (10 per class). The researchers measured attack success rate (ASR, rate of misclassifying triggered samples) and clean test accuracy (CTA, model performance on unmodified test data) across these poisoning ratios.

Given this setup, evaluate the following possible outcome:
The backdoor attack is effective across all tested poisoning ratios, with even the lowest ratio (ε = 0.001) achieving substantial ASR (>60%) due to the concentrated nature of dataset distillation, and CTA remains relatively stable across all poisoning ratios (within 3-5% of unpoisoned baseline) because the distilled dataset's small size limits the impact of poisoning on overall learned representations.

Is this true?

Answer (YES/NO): NO